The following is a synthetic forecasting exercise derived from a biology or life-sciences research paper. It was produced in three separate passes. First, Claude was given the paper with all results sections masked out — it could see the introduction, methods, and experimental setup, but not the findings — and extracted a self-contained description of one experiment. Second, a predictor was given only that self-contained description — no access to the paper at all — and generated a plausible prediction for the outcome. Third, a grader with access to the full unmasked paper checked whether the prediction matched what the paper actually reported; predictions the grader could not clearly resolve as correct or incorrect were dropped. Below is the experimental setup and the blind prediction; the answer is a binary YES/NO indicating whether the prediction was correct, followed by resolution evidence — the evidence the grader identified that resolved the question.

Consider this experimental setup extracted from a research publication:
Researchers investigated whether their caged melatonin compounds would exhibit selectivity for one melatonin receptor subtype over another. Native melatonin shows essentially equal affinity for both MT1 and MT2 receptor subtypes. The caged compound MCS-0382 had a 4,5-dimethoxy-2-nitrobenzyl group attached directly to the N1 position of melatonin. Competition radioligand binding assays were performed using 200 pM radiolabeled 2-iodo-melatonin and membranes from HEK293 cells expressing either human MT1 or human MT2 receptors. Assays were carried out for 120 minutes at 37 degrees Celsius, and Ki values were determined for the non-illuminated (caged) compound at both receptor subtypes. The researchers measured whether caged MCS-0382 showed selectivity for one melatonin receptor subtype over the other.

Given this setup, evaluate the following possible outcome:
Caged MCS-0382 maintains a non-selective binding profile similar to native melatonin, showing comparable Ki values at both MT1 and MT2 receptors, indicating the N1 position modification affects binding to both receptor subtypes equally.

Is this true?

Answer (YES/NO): YES